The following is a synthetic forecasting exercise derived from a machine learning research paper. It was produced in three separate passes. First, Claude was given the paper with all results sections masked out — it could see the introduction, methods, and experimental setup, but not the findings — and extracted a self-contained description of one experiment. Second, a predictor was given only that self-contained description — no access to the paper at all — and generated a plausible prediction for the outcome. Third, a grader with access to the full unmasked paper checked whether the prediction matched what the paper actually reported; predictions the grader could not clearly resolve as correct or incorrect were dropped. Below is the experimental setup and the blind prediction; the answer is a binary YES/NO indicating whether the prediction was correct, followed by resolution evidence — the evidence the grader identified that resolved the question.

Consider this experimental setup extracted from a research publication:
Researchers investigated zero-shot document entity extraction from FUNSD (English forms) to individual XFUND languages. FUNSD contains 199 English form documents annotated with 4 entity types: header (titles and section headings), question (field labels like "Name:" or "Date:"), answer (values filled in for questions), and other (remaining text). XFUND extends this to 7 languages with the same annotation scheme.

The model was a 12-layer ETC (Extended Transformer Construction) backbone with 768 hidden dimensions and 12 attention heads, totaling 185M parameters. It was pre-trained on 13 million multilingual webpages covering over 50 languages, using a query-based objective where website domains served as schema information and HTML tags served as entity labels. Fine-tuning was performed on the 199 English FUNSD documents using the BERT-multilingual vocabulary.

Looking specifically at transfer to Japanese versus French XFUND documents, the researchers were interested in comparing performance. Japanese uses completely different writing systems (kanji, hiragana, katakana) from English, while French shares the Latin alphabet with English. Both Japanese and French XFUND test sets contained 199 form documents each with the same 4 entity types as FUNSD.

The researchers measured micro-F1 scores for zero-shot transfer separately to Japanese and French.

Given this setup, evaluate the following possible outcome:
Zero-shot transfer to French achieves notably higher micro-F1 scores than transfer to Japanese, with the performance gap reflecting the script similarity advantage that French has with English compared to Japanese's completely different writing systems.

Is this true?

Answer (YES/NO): YES